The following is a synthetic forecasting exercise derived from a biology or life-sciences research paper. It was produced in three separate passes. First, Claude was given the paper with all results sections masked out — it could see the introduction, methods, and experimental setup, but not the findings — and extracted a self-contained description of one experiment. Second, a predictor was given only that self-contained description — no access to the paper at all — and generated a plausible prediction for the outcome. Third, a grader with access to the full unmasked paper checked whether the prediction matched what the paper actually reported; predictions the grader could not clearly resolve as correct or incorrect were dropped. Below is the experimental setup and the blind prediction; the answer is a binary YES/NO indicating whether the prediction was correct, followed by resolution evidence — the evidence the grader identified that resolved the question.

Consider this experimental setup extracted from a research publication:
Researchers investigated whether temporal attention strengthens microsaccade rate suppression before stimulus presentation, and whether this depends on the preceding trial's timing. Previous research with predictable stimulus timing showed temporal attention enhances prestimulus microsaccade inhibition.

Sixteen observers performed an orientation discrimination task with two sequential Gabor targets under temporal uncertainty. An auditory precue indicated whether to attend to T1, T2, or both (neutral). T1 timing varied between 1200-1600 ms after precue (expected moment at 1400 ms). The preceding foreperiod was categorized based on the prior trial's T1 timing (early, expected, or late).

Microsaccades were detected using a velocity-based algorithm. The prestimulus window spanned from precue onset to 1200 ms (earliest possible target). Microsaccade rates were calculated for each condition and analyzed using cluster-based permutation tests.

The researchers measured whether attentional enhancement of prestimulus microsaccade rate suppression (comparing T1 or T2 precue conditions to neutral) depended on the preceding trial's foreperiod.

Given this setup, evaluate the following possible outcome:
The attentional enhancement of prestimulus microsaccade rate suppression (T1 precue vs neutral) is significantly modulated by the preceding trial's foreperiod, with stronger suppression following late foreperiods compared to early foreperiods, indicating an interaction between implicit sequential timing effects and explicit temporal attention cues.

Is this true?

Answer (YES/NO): NO